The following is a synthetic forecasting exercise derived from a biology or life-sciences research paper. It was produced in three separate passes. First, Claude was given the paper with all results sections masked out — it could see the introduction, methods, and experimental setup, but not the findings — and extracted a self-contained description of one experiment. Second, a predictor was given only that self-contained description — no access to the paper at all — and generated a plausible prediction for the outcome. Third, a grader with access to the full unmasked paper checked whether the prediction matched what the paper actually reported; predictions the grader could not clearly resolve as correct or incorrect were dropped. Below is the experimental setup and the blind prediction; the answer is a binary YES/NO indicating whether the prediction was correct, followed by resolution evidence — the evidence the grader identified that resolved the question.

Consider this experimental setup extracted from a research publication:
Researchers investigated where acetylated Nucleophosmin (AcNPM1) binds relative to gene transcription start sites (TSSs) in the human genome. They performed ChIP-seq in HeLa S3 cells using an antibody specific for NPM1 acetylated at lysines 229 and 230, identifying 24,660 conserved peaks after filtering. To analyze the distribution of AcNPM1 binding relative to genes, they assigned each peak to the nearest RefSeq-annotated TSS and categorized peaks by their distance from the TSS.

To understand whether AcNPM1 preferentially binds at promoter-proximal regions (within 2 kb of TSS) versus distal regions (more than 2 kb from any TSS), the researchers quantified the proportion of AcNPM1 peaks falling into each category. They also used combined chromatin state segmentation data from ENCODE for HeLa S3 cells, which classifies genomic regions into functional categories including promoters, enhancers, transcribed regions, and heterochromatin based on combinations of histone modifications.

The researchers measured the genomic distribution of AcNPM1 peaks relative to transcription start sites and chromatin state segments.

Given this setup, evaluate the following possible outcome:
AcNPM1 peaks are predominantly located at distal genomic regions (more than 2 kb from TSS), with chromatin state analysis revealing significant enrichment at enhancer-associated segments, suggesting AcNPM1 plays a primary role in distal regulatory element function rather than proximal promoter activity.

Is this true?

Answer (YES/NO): NO